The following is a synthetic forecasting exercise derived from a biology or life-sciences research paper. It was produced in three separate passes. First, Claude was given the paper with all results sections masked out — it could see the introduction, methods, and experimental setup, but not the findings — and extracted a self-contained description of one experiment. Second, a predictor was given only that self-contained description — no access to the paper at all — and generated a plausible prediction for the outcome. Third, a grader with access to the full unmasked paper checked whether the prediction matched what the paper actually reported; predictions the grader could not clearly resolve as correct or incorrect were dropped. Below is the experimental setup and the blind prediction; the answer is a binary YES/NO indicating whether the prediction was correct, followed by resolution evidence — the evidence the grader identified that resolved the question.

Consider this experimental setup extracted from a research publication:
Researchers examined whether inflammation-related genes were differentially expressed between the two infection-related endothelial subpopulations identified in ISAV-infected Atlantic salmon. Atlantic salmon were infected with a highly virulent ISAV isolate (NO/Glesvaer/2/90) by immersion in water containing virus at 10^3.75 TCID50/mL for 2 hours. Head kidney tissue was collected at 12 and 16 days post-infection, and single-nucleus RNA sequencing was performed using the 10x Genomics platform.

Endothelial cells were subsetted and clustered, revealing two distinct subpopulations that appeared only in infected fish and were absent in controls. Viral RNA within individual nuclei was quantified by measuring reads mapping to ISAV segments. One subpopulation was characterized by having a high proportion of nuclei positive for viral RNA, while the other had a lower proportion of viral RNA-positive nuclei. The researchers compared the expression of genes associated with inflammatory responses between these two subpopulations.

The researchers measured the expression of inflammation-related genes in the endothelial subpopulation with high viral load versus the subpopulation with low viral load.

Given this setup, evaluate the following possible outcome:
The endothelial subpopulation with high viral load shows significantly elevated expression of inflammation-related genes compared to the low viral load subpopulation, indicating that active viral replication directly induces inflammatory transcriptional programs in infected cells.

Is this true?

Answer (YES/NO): NO